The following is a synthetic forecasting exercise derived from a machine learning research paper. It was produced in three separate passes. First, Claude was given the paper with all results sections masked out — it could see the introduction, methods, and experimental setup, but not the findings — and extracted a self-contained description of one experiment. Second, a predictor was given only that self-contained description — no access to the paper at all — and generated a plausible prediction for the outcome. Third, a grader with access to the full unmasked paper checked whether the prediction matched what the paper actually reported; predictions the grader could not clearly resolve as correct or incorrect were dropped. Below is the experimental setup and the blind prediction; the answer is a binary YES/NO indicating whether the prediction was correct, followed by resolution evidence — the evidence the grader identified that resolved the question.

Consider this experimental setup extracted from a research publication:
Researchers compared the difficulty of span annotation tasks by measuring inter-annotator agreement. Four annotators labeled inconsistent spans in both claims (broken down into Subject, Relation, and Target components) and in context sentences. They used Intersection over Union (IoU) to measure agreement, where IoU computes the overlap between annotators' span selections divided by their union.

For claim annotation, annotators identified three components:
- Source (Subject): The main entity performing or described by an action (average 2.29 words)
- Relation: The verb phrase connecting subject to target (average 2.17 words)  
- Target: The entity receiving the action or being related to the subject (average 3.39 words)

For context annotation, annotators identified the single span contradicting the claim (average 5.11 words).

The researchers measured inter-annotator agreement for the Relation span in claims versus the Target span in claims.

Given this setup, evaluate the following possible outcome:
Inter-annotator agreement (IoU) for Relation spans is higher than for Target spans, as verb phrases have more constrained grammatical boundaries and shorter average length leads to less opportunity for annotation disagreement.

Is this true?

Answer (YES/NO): NO